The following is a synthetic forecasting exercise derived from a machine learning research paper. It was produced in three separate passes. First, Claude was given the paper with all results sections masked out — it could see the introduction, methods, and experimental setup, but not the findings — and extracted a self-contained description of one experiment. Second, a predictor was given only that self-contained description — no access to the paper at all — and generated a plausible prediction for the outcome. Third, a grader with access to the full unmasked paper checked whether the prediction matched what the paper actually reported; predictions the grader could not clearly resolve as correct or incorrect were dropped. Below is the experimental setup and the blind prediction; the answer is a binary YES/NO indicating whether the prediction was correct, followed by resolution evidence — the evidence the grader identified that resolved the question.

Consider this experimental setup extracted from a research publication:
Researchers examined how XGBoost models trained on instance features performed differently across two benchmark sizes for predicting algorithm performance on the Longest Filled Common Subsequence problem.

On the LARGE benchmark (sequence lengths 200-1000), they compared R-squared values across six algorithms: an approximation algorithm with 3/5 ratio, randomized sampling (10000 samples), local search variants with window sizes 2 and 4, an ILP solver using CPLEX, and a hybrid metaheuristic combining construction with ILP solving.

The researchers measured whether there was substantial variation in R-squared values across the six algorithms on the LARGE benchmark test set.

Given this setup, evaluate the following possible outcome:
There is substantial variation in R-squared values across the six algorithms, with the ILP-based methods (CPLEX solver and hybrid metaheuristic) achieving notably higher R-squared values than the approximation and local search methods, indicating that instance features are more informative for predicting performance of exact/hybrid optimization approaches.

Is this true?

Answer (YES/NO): NO